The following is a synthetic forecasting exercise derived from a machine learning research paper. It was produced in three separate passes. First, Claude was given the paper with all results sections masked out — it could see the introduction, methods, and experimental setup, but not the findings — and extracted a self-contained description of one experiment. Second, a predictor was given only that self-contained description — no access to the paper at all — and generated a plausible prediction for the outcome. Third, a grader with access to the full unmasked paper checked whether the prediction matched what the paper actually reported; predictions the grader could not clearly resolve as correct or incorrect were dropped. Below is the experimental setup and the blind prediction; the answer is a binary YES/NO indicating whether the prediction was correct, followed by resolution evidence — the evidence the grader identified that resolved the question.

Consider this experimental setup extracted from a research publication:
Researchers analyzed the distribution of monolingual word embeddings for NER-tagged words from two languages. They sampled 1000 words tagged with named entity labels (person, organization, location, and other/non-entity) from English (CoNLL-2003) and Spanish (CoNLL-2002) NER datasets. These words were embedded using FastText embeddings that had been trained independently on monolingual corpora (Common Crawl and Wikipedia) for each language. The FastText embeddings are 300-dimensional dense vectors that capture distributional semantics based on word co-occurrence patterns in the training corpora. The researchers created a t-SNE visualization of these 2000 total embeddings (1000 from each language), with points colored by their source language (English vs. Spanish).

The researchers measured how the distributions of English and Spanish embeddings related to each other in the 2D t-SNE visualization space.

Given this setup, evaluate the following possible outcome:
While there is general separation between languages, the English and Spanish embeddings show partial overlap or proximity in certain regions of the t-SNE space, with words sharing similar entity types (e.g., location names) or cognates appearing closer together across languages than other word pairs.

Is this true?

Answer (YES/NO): NO